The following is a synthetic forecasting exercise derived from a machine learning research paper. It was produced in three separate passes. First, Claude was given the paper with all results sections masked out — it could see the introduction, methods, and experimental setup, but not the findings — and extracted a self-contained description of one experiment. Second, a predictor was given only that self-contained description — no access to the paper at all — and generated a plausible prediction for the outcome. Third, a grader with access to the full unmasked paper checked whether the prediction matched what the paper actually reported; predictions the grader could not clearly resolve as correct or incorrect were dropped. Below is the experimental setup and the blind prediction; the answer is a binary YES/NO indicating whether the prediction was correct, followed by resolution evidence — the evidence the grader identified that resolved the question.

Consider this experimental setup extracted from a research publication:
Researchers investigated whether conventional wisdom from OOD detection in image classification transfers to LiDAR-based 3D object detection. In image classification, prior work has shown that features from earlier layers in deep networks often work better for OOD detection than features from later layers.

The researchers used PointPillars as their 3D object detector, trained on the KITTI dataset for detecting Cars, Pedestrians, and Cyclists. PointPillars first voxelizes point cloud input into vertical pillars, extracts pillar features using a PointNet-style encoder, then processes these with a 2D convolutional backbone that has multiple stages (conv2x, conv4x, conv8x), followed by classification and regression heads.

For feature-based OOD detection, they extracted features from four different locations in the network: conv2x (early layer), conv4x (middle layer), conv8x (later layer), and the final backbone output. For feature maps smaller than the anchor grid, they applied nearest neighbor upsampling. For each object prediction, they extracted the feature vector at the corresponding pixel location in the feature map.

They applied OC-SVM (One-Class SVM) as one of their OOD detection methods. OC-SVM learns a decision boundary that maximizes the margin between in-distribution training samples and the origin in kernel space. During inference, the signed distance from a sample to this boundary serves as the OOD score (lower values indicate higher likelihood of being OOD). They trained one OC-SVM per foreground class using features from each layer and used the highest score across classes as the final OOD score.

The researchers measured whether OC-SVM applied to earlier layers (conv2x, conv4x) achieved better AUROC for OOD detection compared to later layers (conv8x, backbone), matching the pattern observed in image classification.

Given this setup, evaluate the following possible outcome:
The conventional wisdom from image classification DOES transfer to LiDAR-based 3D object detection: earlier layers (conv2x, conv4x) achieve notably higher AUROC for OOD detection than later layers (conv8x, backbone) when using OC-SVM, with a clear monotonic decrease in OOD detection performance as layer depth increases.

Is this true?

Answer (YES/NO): NO